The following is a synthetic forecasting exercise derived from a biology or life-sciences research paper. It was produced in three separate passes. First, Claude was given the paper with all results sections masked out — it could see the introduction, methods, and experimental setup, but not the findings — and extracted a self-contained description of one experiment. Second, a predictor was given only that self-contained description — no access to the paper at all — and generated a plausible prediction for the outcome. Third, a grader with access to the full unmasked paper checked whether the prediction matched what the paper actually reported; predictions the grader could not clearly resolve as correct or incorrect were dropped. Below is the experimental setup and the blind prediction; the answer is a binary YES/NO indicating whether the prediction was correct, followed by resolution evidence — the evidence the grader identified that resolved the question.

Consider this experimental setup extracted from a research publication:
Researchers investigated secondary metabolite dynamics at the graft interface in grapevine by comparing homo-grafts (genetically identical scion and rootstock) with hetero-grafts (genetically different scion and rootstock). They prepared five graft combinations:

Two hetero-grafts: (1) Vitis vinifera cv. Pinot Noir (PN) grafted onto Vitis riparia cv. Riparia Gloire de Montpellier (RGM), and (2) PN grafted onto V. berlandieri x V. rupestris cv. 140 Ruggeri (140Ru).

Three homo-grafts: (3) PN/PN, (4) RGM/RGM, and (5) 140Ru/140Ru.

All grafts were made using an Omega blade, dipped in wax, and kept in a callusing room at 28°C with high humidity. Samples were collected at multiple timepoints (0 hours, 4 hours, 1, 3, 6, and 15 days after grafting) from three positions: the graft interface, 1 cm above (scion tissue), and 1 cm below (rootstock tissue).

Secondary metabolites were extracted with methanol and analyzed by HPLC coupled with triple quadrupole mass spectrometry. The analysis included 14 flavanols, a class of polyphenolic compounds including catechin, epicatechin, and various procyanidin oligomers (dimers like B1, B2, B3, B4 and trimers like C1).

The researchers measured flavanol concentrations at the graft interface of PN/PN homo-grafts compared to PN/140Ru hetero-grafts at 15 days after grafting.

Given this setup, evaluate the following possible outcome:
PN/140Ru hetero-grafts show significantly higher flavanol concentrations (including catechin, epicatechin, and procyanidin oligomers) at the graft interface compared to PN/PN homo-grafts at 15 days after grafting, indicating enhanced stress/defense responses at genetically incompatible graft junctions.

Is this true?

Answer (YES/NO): NO